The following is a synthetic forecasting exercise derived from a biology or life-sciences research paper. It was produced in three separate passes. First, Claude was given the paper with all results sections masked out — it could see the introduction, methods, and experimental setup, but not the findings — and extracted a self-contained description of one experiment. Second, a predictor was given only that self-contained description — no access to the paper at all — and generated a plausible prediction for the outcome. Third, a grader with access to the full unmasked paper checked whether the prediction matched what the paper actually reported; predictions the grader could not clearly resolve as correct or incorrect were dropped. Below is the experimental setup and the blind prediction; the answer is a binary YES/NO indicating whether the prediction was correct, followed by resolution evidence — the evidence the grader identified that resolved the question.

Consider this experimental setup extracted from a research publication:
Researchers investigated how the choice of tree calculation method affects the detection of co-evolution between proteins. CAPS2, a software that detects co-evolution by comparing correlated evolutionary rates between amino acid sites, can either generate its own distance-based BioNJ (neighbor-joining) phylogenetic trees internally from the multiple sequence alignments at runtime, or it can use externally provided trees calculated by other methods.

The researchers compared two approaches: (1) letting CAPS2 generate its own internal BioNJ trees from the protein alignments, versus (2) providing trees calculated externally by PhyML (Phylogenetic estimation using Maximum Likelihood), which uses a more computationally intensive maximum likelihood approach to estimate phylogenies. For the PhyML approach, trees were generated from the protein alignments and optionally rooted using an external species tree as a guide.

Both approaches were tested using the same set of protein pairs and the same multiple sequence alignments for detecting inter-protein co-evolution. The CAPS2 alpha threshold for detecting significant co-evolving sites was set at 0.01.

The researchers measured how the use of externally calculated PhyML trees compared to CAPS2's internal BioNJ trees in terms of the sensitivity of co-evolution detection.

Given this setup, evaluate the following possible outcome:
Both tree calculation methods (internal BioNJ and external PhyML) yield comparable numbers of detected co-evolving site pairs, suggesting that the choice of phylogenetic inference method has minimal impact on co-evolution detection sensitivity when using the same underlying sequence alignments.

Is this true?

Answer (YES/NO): NO